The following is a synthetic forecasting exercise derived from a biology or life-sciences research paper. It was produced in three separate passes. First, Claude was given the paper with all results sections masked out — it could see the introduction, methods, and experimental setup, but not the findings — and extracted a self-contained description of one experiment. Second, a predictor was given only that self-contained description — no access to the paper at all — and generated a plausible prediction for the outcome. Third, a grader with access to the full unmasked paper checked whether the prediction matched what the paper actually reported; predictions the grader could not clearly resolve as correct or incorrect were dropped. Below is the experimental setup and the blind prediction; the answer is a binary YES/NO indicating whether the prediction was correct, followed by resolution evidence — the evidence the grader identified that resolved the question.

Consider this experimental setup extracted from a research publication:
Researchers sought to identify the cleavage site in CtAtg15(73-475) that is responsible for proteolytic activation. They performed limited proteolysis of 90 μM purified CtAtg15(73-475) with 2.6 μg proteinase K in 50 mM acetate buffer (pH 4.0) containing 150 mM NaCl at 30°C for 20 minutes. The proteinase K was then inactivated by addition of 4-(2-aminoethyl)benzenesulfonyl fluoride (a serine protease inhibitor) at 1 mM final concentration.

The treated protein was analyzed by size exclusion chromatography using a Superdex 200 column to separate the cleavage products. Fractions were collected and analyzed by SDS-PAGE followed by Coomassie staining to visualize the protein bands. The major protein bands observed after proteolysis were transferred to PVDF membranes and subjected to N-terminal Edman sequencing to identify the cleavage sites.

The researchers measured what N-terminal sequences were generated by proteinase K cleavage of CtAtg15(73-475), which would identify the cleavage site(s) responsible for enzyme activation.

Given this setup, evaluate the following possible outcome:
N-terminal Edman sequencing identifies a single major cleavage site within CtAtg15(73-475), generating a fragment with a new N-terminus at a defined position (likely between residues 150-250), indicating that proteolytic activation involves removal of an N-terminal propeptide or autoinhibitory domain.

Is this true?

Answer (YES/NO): NO